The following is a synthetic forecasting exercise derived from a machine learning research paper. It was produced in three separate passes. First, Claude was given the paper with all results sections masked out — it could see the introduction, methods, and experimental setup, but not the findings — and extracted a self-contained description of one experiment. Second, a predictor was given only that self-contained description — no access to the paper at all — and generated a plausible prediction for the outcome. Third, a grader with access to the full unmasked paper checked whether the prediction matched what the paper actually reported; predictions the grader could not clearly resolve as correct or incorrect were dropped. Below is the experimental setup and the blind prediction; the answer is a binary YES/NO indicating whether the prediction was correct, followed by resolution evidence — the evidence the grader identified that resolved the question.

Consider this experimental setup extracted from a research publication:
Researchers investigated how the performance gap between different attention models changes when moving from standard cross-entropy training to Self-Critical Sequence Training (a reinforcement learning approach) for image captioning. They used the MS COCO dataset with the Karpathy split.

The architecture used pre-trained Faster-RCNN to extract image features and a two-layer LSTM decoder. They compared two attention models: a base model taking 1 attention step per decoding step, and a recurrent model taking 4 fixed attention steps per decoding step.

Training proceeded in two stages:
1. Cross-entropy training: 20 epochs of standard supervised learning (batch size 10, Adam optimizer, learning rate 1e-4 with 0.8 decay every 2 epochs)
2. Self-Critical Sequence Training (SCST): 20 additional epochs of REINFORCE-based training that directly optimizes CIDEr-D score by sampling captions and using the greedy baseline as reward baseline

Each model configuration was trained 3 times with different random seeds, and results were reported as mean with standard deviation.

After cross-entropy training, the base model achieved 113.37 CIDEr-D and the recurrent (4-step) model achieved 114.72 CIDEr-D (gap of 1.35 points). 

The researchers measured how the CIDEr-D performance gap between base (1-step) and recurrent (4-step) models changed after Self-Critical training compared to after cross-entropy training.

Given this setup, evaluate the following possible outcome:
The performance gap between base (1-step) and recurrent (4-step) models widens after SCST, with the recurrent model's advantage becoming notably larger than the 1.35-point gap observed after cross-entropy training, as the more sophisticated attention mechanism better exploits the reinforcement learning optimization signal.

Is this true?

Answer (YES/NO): NO